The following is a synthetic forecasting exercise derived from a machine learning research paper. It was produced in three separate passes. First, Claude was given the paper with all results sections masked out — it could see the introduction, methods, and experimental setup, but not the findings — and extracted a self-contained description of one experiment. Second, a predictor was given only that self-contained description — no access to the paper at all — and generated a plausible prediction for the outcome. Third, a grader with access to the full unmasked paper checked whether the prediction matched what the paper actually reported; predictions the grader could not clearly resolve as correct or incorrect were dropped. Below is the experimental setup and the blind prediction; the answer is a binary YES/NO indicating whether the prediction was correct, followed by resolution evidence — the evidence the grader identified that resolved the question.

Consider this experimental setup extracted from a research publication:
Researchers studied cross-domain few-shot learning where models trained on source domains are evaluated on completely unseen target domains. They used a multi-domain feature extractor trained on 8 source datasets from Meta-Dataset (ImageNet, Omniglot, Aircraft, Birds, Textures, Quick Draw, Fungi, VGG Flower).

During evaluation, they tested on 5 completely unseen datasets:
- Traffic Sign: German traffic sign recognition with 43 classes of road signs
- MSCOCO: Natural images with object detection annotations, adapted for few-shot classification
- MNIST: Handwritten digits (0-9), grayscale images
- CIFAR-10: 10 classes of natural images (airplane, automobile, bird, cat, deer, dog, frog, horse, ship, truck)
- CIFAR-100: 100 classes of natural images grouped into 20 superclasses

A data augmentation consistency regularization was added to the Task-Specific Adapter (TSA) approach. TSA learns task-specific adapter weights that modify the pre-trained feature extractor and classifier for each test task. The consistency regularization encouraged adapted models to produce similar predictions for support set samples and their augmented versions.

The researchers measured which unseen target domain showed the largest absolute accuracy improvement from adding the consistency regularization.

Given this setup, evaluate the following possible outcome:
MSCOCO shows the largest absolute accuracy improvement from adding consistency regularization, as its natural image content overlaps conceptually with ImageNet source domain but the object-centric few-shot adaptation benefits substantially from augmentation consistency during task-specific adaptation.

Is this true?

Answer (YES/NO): NO